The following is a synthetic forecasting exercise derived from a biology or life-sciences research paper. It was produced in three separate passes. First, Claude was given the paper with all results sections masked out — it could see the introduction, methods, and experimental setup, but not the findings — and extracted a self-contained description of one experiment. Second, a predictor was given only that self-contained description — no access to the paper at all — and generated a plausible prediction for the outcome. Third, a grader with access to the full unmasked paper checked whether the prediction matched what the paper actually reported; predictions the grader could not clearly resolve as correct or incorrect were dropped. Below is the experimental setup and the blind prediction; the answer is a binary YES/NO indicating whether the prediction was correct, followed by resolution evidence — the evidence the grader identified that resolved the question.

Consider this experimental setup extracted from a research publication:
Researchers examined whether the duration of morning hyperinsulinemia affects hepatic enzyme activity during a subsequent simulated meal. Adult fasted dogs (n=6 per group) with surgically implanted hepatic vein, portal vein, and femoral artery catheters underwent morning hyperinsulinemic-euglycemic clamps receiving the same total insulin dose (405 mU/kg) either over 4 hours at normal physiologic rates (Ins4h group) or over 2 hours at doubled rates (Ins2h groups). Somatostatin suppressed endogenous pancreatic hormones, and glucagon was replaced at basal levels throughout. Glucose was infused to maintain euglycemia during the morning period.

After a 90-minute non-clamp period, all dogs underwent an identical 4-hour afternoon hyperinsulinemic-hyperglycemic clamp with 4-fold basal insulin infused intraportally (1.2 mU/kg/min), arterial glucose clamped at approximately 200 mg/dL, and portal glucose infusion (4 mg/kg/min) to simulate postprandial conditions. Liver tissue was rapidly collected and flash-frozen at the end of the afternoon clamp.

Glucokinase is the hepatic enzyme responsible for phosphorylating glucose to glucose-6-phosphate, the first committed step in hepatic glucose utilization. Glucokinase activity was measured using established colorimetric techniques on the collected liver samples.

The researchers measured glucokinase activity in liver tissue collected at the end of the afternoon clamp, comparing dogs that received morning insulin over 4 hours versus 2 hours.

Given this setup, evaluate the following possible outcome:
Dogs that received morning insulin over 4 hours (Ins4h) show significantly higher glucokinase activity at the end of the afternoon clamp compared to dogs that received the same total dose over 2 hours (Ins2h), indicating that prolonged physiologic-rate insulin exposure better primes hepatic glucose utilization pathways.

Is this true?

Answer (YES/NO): NO